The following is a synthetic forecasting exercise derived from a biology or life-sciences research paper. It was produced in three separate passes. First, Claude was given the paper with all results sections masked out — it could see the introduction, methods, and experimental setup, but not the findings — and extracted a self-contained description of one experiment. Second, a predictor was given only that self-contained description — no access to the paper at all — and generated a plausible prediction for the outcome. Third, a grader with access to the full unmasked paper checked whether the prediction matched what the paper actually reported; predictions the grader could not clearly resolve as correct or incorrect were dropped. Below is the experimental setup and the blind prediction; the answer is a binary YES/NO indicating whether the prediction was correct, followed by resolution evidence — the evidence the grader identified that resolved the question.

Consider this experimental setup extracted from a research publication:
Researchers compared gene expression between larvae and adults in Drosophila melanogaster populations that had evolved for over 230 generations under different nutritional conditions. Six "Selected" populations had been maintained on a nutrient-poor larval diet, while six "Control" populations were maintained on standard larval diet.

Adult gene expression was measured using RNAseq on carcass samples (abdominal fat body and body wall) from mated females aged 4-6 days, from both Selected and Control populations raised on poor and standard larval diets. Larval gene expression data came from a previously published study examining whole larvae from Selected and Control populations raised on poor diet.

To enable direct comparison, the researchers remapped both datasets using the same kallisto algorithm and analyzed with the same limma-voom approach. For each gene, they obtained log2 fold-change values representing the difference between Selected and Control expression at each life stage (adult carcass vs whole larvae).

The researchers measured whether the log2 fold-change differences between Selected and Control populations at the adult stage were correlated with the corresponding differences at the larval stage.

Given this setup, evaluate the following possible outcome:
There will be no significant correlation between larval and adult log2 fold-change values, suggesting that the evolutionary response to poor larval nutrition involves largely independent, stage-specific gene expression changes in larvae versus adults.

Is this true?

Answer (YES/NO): NO